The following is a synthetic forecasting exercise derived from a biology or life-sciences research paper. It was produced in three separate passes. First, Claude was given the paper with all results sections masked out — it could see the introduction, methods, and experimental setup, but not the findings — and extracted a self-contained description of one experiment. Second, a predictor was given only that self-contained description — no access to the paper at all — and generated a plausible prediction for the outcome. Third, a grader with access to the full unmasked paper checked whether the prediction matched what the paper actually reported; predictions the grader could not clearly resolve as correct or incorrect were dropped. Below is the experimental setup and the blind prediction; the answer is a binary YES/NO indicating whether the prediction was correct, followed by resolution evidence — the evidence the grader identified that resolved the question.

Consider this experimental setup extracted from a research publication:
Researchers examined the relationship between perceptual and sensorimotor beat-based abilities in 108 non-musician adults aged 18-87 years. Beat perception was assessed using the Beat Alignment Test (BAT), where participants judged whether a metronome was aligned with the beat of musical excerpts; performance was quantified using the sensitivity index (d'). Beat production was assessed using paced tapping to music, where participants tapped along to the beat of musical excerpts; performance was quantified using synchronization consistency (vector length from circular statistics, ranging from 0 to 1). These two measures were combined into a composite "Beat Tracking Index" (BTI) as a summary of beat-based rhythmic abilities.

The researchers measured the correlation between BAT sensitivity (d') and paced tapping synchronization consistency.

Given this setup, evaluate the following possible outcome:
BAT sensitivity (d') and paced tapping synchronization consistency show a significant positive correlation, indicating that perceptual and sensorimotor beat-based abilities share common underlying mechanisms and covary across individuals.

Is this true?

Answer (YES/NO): YES